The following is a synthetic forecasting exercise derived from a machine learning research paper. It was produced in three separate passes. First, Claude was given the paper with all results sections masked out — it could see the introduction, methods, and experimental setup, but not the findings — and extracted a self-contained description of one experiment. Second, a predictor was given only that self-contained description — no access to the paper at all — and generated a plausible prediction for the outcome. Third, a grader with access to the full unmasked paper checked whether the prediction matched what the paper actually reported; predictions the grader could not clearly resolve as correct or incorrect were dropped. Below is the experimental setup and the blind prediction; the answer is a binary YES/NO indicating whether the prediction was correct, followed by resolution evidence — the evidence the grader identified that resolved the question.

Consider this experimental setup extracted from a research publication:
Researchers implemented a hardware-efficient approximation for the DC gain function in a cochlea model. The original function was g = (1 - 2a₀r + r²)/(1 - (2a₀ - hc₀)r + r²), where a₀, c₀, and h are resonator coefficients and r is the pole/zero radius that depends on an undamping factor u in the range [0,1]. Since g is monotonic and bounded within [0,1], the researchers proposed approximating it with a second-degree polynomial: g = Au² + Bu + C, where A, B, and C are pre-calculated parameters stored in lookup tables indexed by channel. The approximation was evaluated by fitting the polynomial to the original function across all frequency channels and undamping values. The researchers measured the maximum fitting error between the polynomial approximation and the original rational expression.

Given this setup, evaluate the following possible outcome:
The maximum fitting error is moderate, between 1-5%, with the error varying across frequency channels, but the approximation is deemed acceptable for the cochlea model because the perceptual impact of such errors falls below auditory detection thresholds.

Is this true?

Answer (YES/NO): NO